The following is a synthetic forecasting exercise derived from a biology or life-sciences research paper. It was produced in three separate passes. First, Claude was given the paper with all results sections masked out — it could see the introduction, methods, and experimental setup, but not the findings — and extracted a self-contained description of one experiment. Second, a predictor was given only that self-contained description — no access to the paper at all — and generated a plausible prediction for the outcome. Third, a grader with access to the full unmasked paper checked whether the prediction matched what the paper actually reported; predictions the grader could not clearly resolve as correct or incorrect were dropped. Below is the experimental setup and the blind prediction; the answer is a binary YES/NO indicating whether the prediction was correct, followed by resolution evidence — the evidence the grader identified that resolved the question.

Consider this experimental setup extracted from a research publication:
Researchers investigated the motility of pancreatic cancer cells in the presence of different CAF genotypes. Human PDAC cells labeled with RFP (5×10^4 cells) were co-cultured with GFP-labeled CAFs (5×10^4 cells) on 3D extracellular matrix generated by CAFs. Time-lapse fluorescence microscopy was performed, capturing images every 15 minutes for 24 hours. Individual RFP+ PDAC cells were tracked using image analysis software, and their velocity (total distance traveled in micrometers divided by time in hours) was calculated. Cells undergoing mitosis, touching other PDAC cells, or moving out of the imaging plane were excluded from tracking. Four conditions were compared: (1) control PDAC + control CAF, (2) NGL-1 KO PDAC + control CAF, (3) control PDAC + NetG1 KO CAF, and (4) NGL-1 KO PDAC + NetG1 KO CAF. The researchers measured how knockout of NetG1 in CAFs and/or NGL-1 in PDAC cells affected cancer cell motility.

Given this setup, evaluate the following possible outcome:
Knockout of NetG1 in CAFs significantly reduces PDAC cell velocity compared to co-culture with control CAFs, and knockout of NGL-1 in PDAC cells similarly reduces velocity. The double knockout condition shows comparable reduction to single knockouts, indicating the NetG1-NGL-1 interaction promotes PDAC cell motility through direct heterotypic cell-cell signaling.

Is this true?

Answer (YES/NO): NO